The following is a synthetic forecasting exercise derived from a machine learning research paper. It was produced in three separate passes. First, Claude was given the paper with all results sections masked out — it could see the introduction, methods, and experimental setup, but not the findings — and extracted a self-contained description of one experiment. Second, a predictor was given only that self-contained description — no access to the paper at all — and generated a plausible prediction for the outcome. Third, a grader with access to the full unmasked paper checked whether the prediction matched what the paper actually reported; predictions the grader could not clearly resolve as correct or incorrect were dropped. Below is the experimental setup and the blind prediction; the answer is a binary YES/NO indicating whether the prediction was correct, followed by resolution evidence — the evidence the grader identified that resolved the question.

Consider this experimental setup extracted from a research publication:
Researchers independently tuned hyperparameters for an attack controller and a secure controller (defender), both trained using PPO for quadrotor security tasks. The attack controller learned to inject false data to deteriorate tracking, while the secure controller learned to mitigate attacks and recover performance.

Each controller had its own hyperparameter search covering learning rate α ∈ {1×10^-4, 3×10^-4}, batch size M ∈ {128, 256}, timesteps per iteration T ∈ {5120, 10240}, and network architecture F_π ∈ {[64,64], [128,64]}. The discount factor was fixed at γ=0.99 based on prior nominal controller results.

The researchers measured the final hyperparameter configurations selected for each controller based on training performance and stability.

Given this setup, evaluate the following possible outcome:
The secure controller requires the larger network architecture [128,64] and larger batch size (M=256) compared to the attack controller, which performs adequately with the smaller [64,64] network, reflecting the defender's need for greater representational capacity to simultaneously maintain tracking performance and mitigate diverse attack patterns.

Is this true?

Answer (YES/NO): NO